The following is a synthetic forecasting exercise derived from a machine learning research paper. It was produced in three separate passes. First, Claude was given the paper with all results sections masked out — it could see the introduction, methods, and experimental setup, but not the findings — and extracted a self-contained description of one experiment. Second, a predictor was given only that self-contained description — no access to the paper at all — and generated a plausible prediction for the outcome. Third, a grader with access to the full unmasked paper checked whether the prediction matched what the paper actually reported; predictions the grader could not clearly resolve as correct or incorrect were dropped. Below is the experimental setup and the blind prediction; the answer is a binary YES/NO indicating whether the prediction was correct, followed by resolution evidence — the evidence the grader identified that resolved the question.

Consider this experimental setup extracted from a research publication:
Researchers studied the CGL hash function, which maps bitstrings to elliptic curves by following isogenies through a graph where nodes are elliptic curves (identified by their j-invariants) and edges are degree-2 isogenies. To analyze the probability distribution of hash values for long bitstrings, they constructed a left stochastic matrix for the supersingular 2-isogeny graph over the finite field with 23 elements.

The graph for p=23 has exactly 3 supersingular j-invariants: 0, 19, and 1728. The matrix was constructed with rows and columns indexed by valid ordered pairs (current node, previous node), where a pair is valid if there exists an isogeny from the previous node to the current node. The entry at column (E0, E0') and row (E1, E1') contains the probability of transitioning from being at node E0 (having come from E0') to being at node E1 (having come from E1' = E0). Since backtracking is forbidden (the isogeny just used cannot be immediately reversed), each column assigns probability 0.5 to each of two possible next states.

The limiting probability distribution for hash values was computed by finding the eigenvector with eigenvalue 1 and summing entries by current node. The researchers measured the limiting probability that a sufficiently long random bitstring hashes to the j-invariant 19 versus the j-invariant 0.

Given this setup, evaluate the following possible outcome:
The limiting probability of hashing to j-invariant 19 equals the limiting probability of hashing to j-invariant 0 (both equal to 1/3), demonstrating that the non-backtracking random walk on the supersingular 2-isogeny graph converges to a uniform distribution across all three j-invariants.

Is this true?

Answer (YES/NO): NO